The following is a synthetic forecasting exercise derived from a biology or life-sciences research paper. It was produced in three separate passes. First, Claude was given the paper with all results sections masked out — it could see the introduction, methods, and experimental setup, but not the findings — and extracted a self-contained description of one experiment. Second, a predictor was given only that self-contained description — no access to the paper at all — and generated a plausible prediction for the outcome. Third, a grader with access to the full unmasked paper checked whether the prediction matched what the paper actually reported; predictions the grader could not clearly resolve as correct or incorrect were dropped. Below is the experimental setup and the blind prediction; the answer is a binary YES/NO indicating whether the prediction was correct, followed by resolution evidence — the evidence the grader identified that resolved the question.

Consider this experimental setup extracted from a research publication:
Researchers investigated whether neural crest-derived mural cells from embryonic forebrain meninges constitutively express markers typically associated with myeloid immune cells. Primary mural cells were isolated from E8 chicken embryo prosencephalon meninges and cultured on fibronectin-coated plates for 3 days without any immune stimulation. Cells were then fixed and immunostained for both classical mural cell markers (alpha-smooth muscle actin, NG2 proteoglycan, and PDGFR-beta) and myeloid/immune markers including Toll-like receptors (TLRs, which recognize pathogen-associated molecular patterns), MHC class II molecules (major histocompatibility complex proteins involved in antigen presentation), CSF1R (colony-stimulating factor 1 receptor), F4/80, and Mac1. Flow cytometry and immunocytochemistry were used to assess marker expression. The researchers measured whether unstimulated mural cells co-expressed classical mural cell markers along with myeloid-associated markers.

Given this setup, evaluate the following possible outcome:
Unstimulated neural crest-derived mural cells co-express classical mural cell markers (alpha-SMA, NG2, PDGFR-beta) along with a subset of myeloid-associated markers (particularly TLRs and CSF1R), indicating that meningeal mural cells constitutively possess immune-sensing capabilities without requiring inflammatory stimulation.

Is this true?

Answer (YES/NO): YES